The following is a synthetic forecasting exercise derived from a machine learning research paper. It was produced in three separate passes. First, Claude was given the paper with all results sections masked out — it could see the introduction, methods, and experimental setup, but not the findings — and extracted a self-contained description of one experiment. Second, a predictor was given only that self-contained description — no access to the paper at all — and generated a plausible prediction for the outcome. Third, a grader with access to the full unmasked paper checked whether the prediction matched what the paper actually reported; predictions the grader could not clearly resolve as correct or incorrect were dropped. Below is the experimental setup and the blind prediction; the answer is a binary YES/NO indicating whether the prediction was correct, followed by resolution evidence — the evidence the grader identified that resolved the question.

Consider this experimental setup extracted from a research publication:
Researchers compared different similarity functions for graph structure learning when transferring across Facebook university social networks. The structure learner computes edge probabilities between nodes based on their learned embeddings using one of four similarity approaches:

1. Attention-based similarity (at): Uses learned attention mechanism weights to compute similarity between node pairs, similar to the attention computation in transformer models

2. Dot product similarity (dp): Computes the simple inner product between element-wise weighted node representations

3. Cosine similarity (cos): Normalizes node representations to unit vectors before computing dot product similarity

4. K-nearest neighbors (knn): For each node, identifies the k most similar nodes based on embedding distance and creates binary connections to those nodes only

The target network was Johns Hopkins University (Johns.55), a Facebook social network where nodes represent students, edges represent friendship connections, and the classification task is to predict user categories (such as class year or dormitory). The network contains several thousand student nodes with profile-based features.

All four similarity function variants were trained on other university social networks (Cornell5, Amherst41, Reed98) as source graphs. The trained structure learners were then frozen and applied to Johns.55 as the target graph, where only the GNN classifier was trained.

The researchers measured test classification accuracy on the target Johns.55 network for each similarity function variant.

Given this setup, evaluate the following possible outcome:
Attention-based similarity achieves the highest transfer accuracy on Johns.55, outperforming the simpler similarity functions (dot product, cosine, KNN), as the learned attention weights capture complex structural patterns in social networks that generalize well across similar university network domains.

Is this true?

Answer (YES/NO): NO